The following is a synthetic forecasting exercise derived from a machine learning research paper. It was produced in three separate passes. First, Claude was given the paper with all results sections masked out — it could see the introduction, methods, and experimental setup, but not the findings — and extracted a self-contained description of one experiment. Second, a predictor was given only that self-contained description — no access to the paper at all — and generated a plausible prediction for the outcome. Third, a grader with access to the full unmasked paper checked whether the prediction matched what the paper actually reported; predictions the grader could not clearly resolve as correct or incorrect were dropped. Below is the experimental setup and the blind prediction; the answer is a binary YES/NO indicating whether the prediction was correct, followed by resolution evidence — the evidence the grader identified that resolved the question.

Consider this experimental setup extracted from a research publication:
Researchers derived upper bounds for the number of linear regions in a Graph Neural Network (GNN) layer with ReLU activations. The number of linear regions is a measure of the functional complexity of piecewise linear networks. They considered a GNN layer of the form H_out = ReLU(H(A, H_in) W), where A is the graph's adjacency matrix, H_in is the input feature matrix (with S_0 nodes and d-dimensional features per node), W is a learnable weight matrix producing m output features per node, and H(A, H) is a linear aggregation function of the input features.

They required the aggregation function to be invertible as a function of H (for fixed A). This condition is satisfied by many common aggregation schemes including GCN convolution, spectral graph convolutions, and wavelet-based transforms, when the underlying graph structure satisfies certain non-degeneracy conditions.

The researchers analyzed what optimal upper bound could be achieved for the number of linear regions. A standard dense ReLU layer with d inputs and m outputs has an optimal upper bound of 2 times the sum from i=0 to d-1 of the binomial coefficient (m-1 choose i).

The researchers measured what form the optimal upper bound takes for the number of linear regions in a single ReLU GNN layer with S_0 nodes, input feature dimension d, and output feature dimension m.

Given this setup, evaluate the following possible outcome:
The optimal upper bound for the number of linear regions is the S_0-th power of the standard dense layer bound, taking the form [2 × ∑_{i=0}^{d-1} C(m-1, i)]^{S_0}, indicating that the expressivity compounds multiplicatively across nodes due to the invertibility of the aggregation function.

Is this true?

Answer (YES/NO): YES